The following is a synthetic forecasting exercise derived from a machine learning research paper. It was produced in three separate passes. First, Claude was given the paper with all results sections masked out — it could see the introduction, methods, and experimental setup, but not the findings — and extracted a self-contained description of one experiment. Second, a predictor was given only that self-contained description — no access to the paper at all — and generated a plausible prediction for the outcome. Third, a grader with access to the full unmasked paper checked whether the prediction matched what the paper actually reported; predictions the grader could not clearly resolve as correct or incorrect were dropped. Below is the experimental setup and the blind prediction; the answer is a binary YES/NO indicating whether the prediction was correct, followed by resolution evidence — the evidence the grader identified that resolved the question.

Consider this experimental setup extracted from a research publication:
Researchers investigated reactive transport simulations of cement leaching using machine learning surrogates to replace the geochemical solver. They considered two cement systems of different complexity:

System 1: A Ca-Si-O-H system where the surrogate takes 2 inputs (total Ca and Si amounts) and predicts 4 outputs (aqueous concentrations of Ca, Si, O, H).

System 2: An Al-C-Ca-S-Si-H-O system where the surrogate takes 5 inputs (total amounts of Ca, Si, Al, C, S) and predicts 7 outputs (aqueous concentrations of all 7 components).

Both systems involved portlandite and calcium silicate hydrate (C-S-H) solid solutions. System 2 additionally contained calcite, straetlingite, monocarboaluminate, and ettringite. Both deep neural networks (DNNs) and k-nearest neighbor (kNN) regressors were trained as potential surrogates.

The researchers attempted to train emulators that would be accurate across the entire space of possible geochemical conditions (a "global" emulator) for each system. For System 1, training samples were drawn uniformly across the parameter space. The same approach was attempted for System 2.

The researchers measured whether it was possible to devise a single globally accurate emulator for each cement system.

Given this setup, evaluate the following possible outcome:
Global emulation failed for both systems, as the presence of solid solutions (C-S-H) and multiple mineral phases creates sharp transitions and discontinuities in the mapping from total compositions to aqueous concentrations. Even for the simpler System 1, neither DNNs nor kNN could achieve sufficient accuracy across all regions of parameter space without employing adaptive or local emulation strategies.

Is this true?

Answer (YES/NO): NO